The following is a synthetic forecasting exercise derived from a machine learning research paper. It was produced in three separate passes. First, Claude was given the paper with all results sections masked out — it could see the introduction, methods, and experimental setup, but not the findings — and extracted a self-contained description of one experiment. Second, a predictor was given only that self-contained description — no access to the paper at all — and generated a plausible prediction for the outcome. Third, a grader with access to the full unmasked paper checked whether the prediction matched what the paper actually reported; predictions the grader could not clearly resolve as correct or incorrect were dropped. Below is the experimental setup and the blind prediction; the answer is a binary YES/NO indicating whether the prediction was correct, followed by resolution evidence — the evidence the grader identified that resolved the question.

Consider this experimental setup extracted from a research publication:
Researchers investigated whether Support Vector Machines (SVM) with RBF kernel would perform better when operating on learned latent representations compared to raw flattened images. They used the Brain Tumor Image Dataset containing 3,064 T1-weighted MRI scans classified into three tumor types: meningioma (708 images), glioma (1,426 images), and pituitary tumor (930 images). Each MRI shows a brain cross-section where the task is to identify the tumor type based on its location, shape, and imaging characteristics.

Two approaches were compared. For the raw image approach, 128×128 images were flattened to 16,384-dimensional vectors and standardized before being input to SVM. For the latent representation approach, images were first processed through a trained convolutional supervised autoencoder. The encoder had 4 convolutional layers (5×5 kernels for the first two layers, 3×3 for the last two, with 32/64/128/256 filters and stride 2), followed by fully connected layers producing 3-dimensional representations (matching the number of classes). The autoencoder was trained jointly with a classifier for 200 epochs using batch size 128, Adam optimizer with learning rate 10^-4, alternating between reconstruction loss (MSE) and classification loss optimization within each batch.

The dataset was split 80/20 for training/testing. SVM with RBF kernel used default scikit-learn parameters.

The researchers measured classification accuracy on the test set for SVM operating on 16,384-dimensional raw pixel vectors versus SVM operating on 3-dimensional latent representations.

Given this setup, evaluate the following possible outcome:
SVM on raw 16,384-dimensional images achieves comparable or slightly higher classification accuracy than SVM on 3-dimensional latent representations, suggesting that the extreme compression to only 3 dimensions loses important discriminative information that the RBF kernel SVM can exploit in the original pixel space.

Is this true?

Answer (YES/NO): NO